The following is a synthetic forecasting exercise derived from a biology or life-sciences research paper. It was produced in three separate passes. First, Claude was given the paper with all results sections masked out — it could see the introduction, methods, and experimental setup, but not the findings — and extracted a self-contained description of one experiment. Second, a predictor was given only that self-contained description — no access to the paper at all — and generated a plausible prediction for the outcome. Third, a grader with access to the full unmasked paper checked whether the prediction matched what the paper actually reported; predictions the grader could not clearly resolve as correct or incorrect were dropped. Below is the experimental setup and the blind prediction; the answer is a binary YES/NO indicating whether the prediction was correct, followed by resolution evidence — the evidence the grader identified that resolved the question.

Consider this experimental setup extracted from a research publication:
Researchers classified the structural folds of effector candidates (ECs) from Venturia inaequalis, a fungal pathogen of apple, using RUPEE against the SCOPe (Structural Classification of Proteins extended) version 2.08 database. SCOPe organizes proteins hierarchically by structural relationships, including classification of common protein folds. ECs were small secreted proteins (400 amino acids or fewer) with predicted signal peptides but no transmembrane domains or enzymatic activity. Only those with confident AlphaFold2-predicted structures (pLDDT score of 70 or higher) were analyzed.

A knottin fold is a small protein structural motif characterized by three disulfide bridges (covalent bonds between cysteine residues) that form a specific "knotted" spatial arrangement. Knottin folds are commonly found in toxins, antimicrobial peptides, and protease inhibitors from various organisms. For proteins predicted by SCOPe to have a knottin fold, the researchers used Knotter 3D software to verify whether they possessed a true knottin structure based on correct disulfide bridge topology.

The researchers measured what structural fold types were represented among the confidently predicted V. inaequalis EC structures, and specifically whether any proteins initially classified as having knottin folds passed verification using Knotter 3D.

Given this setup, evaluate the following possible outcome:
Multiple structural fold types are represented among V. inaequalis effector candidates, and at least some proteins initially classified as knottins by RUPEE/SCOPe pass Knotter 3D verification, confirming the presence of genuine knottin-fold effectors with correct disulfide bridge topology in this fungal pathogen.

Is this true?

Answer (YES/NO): YES